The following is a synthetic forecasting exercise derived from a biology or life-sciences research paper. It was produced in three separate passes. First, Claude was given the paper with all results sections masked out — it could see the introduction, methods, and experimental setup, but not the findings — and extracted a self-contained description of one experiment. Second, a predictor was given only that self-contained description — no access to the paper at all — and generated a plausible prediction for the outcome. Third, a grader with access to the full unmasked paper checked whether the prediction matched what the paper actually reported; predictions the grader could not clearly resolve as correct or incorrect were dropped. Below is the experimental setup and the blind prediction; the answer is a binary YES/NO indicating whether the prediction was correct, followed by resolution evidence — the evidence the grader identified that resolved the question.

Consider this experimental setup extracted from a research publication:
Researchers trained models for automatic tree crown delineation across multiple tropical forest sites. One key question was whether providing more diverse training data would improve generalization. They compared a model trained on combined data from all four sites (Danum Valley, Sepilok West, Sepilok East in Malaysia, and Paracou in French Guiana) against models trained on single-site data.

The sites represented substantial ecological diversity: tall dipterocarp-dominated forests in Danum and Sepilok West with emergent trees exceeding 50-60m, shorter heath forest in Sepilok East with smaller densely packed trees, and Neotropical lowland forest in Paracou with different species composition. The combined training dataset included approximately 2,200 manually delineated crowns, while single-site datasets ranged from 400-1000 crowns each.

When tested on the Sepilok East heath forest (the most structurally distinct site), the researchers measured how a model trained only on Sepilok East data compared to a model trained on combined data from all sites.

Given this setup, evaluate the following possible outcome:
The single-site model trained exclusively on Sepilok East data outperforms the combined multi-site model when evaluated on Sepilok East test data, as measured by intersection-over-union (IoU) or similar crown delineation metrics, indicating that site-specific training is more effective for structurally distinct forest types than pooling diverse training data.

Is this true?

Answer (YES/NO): NO